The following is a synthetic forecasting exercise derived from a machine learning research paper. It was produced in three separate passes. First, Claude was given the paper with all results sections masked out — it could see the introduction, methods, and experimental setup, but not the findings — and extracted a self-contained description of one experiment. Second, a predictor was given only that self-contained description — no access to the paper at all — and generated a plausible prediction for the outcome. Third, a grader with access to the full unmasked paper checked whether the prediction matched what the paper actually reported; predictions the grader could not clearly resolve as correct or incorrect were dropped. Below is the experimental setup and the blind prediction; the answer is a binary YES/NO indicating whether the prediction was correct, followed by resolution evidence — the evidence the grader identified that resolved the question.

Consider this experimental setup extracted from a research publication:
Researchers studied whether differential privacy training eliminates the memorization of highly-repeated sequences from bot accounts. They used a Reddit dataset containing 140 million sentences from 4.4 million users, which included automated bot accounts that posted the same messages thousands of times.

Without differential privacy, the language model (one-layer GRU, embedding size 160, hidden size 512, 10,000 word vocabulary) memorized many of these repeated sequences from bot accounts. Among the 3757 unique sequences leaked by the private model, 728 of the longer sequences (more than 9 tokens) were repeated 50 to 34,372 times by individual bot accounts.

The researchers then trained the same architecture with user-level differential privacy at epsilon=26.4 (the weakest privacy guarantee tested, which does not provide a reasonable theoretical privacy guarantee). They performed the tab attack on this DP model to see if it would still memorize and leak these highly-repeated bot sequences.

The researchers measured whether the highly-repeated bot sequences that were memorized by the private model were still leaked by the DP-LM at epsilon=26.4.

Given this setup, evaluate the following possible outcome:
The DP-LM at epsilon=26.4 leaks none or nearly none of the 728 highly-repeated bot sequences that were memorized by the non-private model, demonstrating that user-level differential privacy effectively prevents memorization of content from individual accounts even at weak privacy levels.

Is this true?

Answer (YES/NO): YES